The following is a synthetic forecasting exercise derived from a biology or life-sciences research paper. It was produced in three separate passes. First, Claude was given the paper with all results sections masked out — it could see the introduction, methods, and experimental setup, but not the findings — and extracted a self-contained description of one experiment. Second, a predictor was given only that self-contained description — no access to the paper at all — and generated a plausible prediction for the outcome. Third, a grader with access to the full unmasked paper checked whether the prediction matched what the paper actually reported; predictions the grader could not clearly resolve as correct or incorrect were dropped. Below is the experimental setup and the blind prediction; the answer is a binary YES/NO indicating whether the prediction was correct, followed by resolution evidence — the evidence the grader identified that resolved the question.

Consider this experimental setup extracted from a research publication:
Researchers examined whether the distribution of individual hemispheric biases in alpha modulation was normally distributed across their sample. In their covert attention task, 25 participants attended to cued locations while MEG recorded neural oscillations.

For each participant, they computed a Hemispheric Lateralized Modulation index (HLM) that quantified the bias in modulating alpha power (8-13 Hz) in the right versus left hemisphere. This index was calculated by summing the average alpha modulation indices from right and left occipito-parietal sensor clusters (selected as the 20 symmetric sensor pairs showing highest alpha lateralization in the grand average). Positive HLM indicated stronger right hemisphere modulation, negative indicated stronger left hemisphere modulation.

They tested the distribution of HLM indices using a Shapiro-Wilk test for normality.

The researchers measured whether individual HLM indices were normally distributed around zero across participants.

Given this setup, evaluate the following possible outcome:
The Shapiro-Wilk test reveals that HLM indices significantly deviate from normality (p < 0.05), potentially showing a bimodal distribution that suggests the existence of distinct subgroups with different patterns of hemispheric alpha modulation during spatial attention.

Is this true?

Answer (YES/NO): NO